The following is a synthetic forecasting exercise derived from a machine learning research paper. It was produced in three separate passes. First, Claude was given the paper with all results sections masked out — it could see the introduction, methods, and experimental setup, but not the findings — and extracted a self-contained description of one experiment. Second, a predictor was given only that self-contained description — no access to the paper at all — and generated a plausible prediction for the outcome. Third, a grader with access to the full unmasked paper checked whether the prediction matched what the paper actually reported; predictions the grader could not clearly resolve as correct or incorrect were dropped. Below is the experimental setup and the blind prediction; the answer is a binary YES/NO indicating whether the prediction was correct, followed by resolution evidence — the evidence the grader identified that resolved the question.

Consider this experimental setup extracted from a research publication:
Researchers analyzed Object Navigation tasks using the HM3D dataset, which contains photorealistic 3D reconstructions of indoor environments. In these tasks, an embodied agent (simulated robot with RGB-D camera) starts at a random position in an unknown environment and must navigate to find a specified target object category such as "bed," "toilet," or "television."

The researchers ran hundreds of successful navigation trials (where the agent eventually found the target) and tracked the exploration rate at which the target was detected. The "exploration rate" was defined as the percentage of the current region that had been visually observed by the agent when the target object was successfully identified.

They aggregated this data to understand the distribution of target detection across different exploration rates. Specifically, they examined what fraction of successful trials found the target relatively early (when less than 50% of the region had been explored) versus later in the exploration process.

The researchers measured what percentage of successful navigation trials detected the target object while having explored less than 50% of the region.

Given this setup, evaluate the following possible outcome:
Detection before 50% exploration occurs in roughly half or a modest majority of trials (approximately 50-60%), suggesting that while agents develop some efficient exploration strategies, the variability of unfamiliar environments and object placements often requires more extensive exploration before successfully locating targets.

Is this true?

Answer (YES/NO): NO